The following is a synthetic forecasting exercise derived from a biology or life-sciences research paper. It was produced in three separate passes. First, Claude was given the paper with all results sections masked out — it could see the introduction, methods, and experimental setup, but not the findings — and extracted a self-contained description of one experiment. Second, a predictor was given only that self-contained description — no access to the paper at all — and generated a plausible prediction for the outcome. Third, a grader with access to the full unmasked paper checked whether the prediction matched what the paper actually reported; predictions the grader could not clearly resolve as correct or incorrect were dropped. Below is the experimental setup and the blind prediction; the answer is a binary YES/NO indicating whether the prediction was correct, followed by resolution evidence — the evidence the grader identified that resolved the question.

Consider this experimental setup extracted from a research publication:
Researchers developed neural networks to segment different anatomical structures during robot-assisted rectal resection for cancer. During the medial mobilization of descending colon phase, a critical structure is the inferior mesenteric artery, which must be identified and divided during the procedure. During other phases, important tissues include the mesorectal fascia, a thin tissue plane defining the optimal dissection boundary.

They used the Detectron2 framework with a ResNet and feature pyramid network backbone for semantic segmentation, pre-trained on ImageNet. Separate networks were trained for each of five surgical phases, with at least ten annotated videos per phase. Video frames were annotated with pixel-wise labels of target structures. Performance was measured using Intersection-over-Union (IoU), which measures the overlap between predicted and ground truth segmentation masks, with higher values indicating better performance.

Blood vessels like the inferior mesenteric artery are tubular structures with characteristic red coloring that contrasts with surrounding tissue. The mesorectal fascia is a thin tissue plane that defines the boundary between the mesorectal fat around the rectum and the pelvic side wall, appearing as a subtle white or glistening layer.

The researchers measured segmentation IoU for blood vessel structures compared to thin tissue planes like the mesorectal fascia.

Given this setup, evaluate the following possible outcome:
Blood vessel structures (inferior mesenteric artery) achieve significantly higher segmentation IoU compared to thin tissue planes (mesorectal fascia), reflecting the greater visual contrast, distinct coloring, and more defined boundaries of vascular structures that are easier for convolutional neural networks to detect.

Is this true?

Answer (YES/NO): NO